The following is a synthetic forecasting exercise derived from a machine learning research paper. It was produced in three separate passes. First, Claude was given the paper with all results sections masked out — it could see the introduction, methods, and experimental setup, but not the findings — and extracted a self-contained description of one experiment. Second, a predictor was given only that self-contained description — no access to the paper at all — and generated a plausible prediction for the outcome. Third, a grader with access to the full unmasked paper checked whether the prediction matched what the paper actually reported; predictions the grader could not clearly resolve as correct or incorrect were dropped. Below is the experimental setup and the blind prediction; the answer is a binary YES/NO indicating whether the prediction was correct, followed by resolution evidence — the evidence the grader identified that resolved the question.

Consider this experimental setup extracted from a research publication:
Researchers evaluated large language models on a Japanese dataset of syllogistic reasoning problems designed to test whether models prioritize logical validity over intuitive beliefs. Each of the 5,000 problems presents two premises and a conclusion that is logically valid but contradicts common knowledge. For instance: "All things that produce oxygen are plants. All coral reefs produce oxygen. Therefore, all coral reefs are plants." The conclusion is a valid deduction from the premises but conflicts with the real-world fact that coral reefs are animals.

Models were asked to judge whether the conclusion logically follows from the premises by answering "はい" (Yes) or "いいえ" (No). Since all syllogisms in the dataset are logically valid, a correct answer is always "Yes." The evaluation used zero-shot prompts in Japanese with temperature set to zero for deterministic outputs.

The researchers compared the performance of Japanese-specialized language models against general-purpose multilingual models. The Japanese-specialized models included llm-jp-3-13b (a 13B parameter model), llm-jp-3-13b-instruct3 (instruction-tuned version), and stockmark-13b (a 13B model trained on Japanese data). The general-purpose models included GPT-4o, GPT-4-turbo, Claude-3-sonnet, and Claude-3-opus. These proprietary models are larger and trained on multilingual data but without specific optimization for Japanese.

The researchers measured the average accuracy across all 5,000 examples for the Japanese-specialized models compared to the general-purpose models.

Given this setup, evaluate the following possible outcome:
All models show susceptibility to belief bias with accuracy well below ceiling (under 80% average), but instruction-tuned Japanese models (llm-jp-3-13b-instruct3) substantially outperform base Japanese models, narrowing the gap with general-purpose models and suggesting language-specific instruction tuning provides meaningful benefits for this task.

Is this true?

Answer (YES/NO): NO